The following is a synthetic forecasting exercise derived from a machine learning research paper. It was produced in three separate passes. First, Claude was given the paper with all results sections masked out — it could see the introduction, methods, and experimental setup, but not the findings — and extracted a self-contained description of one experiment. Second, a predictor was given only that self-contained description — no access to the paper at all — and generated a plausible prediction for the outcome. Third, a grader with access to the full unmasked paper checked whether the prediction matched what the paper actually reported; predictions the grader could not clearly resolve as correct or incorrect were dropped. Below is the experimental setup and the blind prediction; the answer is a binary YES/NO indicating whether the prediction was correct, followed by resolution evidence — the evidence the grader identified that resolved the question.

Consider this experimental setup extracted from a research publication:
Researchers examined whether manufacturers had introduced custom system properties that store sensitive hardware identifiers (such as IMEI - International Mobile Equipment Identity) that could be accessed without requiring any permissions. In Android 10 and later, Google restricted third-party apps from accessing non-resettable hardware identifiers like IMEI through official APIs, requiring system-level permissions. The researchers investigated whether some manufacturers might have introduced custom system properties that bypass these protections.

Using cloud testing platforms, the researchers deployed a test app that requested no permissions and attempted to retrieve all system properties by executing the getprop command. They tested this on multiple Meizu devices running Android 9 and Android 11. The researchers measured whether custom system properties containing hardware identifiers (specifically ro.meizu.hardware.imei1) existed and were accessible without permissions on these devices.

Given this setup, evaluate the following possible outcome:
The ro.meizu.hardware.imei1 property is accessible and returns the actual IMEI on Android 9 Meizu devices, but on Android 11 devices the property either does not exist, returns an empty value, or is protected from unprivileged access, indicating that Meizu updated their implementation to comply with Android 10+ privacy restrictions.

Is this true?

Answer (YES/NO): NO